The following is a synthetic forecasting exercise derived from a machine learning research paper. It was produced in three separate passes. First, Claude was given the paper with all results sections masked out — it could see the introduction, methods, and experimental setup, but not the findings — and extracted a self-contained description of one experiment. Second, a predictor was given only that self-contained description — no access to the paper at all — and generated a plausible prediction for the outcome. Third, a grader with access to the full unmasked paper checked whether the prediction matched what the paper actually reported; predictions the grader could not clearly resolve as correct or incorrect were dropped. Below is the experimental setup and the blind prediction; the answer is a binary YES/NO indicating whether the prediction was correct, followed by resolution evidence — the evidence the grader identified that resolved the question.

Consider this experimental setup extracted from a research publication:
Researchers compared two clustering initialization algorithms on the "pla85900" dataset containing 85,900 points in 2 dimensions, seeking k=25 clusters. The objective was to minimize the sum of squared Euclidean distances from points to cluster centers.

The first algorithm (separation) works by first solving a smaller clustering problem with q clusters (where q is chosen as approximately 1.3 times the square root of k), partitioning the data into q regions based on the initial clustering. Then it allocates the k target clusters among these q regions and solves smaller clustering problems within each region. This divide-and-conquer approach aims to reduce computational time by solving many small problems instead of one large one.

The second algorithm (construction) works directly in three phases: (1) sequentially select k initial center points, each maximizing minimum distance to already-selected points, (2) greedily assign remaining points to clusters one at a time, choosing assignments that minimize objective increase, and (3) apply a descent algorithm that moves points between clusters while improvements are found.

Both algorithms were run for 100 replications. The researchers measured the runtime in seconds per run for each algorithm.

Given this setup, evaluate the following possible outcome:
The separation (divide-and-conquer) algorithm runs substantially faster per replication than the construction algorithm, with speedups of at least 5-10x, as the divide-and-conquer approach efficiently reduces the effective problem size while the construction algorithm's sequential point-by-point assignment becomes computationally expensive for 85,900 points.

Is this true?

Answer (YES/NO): NO